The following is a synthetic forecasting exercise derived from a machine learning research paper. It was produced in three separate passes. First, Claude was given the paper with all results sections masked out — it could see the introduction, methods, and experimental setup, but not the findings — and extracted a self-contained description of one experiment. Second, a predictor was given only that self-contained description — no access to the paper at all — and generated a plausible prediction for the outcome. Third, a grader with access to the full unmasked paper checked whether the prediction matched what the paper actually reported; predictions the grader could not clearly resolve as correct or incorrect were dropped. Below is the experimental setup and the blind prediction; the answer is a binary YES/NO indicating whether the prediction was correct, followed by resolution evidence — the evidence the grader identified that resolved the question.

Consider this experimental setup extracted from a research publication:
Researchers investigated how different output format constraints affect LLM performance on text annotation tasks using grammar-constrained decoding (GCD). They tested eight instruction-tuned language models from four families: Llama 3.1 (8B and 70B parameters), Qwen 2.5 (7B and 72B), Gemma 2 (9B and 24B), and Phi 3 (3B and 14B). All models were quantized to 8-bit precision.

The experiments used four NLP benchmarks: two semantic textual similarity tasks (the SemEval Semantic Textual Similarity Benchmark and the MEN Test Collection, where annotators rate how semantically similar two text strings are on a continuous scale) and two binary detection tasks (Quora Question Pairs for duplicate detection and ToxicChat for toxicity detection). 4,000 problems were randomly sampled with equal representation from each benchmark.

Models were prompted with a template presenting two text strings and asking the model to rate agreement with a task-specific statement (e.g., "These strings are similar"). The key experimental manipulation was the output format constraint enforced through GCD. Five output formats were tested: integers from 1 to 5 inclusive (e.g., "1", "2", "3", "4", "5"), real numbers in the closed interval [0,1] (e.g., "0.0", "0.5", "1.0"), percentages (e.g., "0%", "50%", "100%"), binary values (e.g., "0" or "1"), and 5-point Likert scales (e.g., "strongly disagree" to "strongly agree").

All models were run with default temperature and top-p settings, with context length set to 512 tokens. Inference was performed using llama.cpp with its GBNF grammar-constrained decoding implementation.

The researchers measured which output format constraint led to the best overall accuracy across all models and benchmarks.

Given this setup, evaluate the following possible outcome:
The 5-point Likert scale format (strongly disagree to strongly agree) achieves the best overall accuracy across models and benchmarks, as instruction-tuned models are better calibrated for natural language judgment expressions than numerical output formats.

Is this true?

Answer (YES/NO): NO